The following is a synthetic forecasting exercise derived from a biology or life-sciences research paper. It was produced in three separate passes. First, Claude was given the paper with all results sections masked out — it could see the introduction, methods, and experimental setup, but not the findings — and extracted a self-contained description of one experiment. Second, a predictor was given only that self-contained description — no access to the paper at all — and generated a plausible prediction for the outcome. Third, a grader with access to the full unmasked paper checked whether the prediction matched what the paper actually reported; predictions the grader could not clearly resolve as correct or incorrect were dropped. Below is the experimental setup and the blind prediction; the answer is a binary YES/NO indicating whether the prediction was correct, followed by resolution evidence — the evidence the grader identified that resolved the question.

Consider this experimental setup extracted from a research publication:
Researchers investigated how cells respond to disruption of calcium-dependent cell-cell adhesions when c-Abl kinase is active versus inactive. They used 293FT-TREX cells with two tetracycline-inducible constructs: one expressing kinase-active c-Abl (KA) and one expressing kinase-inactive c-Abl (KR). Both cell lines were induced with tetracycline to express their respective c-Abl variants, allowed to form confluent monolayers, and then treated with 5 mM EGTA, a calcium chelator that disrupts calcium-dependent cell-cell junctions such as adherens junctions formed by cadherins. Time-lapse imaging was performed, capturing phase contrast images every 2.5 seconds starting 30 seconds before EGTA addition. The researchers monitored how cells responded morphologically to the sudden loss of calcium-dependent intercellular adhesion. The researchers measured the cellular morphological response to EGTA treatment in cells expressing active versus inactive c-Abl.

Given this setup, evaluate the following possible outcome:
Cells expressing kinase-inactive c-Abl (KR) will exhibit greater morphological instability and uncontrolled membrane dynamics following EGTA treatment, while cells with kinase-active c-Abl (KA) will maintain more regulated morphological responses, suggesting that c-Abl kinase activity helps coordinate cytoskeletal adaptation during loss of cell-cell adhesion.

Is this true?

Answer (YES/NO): NO